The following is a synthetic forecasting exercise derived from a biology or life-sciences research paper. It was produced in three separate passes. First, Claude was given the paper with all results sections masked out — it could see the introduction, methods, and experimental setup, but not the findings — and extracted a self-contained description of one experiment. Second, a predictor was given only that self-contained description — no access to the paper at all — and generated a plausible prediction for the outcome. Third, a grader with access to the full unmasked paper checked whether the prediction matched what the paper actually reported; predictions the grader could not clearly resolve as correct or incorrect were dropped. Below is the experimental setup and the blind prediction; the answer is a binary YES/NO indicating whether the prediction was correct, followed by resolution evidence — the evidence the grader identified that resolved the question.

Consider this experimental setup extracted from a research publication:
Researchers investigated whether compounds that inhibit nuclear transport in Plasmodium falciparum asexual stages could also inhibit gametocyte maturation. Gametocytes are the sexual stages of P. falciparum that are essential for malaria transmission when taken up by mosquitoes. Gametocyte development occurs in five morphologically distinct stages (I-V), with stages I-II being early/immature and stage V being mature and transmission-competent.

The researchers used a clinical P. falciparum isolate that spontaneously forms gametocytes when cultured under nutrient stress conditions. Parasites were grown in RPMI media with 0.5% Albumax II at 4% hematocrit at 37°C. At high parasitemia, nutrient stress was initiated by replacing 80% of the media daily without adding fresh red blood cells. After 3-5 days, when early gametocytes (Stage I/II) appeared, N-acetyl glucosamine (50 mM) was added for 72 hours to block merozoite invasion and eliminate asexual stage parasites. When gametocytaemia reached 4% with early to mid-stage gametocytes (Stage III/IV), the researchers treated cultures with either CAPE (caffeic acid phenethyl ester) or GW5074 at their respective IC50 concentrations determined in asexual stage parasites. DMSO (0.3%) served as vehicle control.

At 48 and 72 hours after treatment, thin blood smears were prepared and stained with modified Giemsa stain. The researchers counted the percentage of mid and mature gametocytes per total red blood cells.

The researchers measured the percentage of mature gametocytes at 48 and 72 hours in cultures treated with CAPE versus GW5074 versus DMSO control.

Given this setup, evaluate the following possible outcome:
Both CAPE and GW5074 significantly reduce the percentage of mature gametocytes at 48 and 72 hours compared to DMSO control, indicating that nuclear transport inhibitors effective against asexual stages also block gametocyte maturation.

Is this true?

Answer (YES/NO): NO